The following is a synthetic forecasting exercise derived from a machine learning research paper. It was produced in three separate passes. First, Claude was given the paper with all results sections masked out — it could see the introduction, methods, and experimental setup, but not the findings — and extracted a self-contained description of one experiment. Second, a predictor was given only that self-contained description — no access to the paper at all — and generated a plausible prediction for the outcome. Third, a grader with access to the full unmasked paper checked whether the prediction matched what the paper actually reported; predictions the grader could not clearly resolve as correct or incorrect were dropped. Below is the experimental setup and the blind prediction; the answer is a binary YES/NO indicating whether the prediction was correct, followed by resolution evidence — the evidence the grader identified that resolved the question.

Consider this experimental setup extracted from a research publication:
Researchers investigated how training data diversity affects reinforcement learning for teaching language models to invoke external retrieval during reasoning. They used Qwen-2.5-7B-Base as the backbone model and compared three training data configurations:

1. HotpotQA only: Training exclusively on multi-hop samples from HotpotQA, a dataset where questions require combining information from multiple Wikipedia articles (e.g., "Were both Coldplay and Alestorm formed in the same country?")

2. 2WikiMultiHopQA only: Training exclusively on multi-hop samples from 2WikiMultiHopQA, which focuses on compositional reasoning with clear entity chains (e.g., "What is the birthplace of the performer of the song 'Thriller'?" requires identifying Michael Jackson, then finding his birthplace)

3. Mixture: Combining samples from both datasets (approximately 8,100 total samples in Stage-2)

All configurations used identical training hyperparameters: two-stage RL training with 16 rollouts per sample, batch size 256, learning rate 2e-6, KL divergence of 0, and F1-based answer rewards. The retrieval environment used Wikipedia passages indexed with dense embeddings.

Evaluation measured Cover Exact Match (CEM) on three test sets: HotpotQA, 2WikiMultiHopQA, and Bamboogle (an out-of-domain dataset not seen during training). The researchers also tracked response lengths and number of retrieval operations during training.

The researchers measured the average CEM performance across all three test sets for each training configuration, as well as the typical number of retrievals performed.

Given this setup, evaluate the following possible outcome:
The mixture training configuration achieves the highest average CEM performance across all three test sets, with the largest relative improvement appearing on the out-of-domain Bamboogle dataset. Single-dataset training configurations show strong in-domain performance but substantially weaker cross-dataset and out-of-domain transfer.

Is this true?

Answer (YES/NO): NO